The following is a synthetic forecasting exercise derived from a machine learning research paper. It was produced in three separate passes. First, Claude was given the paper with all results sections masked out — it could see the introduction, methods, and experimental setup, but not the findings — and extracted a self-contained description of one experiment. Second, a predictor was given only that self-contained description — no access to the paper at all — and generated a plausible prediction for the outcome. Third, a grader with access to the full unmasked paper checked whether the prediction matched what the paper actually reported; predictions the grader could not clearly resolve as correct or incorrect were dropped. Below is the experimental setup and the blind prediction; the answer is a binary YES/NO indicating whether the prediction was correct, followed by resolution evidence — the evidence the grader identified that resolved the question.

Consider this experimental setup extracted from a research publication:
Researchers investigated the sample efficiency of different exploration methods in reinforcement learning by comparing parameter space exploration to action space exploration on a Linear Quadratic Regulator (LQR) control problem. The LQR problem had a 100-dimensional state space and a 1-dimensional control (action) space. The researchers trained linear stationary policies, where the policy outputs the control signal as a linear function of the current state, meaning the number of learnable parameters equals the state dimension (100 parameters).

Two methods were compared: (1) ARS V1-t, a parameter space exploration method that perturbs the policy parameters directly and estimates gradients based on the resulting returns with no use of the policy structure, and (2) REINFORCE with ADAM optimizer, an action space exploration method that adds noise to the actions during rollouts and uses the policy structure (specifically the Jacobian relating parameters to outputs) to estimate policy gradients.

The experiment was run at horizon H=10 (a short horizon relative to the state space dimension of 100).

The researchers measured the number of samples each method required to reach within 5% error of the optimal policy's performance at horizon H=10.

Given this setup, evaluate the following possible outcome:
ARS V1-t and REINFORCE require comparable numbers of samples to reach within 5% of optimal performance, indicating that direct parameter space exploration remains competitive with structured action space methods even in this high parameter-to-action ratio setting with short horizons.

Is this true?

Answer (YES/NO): NO